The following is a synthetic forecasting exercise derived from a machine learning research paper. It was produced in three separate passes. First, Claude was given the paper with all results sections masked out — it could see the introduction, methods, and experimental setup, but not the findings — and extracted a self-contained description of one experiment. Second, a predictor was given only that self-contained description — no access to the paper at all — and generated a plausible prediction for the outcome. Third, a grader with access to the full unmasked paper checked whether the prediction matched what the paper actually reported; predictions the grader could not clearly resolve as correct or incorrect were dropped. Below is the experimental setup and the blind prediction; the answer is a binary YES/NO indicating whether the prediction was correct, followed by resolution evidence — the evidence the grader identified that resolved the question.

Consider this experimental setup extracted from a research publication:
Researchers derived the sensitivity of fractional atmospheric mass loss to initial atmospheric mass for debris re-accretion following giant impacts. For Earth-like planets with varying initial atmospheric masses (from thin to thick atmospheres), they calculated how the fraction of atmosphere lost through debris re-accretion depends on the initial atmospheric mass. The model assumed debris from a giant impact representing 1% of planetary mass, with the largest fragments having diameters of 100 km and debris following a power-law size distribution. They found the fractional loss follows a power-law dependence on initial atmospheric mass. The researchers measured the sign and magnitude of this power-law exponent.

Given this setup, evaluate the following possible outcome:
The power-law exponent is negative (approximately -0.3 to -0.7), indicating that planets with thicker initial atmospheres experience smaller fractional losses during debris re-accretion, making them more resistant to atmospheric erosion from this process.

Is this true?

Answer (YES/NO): NO